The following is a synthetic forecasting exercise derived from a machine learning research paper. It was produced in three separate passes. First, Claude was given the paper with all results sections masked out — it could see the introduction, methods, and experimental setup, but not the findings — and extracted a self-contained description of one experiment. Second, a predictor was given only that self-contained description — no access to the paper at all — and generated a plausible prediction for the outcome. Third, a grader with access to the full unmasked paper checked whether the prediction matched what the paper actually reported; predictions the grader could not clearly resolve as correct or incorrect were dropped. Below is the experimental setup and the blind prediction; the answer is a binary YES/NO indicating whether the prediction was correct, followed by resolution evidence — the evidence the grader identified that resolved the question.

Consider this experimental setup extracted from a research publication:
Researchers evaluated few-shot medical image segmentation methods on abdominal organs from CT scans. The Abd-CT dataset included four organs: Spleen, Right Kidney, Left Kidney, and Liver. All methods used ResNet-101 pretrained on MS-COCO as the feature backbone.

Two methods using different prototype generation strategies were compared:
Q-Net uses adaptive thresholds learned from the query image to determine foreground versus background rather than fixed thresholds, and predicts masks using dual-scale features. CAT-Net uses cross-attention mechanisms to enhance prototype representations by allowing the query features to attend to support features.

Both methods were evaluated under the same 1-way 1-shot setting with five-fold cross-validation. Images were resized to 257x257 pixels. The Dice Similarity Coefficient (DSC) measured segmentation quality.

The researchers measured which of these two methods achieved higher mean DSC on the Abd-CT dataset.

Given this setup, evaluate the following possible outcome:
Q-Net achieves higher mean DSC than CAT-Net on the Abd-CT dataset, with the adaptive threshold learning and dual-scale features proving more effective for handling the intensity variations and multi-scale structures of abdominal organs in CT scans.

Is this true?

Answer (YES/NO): YES